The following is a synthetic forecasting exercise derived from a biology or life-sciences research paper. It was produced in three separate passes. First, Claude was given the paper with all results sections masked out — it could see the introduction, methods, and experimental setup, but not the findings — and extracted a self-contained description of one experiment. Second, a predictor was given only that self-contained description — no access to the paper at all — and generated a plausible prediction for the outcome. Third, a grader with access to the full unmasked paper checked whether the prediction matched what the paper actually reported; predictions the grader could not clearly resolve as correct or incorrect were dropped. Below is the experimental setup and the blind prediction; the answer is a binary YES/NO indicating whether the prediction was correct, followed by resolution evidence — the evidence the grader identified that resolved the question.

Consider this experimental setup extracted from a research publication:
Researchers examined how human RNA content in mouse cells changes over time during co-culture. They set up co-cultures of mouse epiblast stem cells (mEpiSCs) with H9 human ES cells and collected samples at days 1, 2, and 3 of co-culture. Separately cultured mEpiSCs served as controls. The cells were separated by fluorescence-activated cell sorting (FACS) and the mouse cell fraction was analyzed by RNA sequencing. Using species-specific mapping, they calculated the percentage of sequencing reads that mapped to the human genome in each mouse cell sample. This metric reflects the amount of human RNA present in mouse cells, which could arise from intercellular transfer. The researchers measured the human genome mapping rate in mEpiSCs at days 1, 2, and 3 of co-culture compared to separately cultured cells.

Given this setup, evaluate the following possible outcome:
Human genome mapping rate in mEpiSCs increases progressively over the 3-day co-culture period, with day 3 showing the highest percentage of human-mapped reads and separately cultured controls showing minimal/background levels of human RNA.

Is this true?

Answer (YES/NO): NO